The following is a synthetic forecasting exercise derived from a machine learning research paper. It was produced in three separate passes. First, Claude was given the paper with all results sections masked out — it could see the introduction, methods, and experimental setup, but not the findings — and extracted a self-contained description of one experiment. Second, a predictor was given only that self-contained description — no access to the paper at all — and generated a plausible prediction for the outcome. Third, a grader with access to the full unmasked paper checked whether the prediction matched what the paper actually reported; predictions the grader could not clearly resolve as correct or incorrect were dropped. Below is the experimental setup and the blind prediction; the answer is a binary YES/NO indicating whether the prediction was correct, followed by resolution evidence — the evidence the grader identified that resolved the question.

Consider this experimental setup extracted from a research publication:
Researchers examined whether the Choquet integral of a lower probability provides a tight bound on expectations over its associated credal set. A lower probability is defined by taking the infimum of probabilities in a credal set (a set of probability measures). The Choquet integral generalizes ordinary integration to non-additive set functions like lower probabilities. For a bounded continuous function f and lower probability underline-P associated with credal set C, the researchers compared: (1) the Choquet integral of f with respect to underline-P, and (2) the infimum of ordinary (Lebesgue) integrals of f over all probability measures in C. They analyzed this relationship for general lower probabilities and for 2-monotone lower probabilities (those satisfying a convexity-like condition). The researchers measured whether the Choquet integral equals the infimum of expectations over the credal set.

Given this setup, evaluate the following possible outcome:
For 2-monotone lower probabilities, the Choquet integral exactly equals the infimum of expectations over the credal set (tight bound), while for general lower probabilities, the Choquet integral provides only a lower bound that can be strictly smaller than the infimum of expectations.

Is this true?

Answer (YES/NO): YES